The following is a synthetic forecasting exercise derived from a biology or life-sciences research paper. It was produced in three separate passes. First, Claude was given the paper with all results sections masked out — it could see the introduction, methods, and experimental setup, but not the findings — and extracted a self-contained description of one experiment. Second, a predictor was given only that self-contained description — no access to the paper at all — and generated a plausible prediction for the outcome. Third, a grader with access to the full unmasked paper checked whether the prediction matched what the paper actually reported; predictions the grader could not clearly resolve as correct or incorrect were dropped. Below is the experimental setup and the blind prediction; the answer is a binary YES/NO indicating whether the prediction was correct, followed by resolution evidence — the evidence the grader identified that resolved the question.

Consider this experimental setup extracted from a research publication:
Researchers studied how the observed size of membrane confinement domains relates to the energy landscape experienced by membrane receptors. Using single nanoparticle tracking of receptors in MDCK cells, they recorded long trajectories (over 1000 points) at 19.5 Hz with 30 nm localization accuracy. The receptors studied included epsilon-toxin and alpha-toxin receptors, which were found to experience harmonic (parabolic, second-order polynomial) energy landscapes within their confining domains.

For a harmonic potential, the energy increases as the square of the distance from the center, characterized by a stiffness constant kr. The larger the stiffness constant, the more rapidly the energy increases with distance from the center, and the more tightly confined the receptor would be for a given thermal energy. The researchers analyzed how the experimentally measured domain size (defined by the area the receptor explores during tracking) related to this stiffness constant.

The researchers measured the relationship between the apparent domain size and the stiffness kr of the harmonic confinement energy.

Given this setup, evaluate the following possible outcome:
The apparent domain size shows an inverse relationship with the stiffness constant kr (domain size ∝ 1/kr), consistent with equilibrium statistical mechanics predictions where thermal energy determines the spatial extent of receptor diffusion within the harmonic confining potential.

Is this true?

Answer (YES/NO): NO